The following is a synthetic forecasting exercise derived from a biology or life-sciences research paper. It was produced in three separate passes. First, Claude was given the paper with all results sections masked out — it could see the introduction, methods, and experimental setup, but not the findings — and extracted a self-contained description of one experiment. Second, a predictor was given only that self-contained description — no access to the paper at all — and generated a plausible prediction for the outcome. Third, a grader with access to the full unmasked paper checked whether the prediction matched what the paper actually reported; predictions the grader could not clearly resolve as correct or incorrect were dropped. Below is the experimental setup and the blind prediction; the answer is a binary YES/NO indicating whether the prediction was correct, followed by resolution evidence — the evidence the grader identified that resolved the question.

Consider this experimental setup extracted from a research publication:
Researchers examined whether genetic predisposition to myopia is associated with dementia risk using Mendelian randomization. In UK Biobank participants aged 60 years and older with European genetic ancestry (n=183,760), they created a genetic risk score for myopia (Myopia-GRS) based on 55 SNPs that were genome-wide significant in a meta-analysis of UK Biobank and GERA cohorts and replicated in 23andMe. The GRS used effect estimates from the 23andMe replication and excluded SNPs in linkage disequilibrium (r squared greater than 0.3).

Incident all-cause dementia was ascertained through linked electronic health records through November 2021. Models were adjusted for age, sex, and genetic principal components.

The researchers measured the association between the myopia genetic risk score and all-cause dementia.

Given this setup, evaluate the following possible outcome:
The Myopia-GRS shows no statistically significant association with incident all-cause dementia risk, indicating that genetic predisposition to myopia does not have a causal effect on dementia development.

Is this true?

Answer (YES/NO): YES